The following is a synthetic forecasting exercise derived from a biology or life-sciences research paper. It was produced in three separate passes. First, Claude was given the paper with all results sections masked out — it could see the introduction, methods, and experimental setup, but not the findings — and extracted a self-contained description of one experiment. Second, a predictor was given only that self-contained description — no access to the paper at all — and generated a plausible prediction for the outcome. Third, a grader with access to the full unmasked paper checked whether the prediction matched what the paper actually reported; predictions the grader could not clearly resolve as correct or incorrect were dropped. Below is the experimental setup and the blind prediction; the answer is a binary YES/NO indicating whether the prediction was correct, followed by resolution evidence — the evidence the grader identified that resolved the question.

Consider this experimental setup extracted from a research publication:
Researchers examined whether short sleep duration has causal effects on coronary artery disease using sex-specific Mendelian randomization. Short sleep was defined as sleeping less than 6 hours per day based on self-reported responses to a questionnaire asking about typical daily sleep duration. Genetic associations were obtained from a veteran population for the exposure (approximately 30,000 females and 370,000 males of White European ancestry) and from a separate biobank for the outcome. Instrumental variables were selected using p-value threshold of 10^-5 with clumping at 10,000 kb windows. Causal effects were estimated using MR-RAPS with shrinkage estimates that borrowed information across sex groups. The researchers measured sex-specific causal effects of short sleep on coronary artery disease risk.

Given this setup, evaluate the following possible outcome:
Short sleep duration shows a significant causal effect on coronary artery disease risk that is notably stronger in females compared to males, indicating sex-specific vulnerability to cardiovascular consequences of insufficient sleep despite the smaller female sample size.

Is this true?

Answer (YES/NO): NO